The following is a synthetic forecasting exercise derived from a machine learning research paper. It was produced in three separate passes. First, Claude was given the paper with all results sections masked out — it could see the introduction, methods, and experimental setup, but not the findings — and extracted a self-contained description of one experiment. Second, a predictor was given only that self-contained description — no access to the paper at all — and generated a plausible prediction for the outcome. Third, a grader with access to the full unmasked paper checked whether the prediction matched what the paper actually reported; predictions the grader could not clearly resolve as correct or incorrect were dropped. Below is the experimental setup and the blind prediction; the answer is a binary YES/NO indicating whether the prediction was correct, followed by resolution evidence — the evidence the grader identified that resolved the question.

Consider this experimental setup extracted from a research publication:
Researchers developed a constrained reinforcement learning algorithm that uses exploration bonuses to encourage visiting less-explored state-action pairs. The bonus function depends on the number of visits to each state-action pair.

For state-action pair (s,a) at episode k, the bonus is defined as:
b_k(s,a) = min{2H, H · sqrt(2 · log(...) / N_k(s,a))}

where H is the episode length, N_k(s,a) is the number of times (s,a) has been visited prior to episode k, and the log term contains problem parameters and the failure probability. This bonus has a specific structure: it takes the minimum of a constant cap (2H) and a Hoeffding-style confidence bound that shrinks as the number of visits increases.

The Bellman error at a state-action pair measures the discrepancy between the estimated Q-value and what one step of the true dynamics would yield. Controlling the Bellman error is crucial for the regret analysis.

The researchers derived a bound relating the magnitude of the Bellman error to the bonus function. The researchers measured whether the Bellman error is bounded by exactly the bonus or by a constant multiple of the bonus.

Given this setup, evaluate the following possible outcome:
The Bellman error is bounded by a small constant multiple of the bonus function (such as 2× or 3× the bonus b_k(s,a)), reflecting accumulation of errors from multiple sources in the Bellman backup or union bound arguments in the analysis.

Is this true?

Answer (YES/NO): YES